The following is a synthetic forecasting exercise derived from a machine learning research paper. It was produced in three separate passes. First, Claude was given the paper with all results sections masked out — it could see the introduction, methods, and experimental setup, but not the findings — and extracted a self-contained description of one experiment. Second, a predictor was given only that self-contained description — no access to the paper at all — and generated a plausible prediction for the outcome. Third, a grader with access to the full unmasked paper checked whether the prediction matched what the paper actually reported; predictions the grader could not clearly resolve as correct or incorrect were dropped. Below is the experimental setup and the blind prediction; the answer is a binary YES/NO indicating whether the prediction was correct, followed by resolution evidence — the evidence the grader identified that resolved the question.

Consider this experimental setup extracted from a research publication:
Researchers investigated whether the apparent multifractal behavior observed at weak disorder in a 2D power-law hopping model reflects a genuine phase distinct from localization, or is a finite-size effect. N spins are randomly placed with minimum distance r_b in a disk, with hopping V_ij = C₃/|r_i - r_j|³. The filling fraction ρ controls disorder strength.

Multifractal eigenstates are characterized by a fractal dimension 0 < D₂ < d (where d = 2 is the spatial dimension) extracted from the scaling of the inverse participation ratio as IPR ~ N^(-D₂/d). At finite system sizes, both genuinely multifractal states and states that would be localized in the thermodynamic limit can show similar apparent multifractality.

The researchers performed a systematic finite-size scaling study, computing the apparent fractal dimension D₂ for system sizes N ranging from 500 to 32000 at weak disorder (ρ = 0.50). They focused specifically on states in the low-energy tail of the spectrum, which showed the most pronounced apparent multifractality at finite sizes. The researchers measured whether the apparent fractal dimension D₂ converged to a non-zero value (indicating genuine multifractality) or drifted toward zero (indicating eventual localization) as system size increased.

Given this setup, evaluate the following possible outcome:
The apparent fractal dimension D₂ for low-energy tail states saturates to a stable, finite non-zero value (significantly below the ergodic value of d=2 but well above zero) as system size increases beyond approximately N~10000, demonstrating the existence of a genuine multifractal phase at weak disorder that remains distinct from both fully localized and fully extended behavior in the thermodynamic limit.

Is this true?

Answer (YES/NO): NO